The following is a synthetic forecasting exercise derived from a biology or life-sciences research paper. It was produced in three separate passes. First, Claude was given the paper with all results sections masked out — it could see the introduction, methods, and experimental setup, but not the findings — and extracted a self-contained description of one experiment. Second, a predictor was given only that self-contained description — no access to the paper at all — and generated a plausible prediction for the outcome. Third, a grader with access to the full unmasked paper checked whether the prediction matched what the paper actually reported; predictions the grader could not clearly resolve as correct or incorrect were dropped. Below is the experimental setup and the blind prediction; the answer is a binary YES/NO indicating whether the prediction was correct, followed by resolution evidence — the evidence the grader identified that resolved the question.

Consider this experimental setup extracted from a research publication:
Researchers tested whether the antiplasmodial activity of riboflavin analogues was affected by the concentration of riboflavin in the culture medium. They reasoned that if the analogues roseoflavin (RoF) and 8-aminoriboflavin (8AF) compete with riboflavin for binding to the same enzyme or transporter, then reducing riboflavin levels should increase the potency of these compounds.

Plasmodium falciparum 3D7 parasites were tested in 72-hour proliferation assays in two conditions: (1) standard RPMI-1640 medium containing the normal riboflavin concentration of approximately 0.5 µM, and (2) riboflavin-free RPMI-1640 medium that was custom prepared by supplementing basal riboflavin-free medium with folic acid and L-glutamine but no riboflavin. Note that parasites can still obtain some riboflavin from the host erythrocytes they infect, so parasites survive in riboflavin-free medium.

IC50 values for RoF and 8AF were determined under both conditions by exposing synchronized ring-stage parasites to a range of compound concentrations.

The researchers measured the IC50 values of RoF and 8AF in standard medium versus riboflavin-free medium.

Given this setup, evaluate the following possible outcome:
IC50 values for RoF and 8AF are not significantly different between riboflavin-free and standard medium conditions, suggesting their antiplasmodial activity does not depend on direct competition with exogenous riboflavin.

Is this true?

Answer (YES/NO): NO